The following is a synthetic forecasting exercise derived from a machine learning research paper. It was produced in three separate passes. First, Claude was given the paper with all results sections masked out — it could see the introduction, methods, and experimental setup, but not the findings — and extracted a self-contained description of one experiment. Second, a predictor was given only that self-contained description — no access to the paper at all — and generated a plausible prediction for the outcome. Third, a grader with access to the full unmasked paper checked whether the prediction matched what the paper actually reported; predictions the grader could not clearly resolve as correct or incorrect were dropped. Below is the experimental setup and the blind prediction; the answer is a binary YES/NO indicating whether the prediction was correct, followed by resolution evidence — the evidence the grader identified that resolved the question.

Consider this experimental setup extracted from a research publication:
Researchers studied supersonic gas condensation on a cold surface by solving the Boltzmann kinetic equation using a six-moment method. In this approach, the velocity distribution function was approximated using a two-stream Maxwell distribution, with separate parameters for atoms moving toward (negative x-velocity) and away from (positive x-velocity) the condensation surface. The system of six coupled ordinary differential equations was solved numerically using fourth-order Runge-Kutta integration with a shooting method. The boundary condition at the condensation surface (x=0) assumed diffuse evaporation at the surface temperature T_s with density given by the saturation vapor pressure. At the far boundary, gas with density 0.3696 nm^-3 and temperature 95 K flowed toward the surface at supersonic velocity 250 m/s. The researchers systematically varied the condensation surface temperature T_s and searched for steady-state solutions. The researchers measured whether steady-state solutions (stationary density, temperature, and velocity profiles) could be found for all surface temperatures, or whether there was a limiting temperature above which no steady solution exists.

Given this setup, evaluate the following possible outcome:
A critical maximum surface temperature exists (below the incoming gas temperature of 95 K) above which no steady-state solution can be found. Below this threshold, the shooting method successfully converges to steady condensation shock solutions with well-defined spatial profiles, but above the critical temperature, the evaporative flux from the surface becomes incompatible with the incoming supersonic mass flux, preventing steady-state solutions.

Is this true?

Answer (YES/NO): YES